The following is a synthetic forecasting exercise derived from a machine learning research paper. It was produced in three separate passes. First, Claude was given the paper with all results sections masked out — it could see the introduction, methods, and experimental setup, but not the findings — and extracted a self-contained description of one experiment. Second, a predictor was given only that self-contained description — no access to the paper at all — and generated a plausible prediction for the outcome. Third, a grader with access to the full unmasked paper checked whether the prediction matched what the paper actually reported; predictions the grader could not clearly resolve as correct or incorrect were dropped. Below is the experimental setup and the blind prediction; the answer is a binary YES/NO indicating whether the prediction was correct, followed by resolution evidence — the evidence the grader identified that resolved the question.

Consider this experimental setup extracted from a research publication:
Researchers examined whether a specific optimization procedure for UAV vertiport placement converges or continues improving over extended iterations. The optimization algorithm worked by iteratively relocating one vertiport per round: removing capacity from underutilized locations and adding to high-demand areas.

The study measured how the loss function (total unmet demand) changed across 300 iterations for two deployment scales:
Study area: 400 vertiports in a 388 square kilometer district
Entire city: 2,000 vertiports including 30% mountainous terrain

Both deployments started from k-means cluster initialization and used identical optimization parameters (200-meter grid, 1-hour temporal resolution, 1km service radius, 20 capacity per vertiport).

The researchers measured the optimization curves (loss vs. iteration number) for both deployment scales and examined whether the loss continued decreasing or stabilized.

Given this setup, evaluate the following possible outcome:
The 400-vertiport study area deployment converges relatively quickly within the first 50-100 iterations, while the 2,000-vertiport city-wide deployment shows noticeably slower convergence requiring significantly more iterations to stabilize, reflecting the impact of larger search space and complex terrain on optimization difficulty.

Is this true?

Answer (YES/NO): NO